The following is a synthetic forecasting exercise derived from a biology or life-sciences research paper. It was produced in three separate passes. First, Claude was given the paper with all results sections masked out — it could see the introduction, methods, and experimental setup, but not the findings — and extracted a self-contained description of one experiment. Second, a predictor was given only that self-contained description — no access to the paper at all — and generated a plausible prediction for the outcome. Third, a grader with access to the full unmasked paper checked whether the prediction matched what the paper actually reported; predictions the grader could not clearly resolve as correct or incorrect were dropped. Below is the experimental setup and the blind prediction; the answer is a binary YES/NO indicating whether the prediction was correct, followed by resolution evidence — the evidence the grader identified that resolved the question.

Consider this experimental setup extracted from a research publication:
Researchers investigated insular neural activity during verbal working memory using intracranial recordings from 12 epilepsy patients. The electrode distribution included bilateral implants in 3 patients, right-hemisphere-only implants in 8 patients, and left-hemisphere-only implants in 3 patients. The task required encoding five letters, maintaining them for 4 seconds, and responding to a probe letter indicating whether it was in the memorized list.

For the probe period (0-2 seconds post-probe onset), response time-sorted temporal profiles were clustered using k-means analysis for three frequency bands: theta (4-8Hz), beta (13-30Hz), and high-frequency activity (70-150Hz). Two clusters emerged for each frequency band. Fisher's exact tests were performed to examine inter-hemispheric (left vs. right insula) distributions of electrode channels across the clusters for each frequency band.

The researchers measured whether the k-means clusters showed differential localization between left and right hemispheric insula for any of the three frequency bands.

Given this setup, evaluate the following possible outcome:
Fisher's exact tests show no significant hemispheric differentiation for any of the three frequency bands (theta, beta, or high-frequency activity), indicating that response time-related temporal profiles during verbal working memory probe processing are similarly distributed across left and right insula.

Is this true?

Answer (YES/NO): NO